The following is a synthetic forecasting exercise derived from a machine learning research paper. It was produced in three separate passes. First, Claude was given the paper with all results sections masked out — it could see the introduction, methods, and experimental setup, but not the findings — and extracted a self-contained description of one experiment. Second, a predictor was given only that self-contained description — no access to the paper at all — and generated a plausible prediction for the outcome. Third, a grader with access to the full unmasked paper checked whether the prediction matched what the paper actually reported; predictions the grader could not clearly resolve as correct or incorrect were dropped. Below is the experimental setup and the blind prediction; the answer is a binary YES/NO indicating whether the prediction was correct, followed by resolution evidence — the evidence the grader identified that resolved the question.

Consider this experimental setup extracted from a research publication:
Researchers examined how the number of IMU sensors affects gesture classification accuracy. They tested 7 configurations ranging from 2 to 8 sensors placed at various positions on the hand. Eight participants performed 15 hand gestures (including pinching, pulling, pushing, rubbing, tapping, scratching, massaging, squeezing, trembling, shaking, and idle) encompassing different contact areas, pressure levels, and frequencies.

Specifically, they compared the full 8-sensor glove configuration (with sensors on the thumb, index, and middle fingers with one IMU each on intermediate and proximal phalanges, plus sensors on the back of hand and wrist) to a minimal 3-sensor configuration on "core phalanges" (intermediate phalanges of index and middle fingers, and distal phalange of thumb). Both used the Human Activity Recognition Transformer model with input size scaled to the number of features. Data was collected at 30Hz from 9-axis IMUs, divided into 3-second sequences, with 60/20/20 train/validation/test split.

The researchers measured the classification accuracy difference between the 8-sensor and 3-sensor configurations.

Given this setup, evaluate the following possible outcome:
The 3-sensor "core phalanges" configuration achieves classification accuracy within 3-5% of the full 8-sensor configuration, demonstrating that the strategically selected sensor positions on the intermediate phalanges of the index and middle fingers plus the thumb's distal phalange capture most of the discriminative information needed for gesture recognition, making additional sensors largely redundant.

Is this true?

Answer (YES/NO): NO